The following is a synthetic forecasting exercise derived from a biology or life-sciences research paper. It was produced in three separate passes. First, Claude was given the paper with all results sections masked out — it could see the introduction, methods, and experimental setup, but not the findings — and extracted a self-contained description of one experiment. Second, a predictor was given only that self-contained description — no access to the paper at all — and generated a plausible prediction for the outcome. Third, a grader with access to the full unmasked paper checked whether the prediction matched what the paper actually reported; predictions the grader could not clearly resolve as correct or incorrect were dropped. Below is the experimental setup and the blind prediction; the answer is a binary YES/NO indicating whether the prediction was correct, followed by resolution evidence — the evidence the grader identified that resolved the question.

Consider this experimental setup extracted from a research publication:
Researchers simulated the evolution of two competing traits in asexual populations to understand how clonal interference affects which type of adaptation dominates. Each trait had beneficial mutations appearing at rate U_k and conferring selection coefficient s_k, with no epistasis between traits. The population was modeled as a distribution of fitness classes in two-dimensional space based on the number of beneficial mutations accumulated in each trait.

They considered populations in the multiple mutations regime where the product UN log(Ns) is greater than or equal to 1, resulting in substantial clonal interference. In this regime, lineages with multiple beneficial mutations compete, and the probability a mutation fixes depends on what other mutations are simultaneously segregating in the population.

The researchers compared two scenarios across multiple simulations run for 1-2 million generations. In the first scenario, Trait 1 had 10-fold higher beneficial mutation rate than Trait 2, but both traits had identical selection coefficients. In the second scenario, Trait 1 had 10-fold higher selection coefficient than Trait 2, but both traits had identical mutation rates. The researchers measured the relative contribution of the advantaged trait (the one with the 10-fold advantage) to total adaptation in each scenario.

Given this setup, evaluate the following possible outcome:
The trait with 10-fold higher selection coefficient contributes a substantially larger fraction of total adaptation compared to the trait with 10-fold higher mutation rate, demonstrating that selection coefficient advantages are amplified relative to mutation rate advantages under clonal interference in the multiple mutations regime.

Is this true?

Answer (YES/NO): YES